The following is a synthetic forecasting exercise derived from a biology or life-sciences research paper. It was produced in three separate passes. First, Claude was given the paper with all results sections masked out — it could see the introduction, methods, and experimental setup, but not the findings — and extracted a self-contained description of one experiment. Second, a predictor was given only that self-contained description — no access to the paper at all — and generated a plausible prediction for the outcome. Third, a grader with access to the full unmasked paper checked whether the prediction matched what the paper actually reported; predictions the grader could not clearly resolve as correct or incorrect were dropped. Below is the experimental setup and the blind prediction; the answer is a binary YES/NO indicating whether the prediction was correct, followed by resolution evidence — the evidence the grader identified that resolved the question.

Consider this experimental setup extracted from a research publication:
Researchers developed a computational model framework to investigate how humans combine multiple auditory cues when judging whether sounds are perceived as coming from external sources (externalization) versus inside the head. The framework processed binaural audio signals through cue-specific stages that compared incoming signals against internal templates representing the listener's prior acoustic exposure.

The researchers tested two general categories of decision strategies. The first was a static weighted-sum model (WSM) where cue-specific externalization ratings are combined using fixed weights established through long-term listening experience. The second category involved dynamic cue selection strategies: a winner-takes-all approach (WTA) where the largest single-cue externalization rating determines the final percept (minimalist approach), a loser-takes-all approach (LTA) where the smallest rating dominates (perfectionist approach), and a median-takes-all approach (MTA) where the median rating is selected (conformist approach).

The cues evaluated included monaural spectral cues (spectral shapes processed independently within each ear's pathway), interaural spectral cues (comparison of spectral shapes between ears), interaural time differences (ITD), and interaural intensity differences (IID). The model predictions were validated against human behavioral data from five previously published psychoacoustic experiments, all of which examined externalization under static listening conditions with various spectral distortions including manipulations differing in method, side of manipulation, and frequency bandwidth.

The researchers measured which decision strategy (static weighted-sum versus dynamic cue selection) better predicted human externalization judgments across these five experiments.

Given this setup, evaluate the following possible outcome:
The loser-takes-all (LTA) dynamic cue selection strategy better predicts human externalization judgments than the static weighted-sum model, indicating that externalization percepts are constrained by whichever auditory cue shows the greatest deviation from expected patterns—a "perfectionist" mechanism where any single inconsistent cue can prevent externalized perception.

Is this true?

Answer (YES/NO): NO